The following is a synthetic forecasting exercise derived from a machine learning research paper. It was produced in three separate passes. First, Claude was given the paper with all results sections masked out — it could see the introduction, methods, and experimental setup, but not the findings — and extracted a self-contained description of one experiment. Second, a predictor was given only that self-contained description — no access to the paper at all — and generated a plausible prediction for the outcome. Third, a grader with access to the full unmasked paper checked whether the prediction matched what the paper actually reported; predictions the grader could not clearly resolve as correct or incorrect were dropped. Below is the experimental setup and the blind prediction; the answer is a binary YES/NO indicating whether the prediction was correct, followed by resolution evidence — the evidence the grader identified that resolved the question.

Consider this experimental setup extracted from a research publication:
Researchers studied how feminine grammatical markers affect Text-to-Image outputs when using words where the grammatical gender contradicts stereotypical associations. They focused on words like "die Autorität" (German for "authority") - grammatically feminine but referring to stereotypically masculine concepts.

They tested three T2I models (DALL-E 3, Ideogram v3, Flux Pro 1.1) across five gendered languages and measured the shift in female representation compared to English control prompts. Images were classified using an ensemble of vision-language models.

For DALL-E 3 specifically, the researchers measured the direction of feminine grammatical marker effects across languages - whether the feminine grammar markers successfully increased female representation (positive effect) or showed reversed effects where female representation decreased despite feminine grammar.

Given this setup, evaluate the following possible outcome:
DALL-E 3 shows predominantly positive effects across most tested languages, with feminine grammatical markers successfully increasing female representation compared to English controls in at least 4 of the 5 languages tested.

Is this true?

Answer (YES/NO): NO